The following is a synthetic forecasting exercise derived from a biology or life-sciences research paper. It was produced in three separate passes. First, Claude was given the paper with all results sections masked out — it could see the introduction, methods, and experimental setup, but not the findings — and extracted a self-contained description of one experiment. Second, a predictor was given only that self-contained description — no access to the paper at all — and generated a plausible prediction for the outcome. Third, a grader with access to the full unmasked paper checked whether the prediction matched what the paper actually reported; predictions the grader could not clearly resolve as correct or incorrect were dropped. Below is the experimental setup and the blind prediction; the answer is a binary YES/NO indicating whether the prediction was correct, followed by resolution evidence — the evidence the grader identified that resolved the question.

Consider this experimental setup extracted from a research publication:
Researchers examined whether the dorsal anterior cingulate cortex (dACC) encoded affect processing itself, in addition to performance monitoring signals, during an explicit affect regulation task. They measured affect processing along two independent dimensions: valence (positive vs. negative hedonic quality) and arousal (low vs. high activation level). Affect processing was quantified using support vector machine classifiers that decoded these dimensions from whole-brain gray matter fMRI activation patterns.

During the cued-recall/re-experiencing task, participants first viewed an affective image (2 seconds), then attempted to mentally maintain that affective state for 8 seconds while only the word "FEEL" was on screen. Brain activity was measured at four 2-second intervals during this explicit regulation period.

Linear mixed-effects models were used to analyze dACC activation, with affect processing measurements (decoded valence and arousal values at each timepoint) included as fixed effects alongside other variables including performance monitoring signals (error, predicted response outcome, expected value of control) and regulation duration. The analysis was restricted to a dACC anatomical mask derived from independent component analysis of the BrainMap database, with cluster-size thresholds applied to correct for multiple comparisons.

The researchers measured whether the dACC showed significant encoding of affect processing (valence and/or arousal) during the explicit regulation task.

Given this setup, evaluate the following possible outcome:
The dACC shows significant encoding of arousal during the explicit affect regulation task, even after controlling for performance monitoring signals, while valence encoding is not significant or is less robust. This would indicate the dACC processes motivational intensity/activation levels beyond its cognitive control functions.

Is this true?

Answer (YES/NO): YES